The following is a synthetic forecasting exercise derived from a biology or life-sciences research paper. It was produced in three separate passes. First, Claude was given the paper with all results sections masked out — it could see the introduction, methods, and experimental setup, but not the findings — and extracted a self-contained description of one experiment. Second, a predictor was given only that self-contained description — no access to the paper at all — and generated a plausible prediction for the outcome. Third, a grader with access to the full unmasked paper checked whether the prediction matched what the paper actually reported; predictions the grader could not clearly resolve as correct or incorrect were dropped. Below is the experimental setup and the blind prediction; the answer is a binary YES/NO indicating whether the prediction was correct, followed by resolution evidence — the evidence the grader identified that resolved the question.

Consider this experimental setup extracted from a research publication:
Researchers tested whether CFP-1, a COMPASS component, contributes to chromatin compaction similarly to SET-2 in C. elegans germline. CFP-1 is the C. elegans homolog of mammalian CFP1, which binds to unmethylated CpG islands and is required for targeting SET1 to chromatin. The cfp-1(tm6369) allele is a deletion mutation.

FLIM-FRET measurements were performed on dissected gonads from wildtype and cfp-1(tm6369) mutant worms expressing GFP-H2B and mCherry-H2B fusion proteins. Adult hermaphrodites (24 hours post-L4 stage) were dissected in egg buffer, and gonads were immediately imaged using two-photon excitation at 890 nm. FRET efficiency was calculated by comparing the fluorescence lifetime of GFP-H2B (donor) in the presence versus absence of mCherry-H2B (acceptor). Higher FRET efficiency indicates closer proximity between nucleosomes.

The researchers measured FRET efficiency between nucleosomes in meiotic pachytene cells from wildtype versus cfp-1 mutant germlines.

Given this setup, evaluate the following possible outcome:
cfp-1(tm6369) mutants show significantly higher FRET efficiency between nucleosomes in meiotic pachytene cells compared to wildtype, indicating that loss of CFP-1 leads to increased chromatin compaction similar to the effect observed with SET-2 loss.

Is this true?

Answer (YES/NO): NO